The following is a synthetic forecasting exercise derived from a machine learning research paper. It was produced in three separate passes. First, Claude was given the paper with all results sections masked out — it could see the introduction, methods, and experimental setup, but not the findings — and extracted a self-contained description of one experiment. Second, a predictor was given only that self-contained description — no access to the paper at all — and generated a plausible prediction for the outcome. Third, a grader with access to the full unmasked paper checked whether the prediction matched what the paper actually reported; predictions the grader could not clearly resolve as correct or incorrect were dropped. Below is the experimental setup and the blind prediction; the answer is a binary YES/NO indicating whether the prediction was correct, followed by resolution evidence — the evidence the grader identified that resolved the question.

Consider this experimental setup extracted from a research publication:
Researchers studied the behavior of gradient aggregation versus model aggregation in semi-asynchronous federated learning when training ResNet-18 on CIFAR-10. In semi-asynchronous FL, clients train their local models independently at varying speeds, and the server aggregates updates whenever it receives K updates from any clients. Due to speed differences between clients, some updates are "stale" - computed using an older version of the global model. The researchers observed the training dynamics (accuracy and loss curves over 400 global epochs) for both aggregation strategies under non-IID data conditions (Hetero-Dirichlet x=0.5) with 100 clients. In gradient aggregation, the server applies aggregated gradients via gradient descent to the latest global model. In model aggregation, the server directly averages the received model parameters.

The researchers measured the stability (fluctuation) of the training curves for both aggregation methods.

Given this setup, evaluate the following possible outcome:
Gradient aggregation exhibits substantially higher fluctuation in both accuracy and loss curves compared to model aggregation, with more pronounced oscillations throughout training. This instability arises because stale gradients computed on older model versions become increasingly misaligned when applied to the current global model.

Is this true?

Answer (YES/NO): YES